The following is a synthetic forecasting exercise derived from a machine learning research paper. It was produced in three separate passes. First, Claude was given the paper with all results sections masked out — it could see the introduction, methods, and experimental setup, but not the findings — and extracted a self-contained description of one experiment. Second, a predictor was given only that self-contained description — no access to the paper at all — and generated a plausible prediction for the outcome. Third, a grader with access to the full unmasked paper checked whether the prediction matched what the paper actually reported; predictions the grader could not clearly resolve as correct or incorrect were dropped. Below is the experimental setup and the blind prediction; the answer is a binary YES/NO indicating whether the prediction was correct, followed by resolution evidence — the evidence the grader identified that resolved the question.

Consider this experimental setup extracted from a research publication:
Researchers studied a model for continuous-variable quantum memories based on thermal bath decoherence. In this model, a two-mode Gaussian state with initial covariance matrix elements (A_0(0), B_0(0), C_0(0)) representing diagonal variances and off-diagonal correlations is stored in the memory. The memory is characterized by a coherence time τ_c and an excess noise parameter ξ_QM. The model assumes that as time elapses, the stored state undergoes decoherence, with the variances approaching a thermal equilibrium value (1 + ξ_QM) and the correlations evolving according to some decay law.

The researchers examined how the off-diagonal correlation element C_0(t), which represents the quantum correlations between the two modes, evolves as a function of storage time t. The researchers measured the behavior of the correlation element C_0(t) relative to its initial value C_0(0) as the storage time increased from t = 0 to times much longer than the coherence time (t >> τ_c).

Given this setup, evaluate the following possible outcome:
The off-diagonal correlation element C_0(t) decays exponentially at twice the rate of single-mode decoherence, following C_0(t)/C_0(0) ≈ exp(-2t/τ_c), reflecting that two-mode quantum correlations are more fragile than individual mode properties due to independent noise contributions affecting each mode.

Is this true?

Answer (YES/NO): NO